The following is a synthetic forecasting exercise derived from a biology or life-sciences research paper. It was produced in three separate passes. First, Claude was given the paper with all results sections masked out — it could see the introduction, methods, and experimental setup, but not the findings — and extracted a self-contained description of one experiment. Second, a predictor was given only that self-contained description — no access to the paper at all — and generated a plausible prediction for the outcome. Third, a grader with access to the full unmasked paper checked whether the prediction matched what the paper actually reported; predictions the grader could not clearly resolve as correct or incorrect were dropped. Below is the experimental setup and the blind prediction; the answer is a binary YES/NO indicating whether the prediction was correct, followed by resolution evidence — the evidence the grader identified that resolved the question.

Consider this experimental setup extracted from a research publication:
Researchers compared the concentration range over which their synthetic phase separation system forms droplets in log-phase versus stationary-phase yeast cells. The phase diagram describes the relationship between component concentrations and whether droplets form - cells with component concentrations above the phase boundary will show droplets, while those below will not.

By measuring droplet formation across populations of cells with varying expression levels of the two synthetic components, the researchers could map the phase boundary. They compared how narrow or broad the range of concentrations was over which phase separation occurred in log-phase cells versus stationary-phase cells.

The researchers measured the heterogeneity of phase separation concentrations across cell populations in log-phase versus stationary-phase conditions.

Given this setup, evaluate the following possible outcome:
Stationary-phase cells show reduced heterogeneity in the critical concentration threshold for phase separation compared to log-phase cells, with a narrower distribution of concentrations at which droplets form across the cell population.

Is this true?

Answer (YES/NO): NO